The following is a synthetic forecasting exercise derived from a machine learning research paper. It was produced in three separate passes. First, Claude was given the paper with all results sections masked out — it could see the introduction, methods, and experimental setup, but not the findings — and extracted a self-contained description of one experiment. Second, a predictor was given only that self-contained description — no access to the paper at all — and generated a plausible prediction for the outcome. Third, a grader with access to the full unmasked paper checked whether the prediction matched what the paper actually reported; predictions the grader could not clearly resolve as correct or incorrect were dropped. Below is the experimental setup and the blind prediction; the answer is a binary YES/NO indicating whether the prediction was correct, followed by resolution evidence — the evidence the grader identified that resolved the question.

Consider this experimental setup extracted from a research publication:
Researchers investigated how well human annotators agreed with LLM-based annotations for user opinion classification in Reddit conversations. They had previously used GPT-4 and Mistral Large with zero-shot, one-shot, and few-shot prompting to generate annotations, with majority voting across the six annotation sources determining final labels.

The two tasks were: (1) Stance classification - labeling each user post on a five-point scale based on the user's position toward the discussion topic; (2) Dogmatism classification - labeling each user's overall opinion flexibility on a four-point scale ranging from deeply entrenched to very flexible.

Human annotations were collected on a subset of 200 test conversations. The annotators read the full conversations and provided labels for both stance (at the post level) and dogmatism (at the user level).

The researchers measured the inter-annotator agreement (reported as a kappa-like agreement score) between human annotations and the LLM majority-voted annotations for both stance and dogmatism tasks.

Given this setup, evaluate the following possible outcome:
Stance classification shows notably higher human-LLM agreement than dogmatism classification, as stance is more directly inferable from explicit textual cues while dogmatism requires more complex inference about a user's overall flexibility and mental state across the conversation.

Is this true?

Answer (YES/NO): NO